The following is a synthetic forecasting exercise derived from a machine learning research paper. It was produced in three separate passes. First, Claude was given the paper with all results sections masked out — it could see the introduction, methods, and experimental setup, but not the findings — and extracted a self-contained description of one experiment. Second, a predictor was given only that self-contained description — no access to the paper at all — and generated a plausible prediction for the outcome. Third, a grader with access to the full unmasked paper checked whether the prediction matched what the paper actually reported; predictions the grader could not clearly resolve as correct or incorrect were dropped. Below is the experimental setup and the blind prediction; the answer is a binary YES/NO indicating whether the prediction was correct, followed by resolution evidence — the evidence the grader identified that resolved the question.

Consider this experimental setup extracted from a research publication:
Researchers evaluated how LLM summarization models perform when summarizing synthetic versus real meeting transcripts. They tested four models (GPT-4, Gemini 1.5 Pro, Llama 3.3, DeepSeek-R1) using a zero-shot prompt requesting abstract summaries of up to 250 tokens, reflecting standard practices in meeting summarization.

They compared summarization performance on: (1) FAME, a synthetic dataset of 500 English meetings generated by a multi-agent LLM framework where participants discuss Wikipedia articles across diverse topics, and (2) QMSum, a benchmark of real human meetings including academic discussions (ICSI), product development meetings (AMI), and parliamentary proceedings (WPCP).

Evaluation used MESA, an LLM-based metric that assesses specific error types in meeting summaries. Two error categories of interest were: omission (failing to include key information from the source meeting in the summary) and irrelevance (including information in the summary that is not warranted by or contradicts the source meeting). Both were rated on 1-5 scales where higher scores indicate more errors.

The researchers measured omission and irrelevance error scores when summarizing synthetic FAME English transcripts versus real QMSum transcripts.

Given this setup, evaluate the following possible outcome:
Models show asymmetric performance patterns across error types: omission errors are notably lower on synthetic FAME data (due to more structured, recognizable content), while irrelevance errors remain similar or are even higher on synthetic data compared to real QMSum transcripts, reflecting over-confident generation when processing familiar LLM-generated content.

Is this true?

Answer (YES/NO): NO